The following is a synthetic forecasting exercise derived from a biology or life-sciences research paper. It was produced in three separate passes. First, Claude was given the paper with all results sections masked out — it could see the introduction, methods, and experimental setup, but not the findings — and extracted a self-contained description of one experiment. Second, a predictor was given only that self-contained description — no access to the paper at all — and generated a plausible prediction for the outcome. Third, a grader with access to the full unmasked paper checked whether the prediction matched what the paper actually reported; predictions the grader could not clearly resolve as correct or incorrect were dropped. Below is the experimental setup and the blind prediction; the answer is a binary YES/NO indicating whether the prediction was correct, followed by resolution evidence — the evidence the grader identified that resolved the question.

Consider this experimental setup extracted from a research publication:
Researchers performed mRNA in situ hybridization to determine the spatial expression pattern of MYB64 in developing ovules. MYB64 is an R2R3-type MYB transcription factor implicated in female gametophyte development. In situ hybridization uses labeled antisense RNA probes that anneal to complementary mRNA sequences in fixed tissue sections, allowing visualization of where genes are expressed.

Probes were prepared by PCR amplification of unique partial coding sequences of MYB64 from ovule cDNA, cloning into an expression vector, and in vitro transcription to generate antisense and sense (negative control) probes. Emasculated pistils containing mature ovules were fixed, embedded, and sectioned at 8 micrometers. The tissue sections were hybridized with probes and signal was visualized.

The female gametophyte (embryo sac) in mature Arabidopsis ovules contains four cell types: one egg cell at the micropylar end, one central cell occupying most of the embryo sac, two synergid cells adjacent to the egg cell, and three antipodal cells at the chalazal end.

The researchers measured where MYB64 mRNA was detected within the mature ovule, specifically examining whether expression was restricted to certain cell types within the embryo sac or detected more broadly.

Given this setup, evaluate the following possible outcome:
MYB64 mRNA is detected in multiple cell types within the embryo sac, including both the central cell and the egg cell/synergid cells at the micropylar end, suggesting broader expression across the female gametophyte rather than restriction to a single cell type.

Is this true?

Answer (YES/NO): YES